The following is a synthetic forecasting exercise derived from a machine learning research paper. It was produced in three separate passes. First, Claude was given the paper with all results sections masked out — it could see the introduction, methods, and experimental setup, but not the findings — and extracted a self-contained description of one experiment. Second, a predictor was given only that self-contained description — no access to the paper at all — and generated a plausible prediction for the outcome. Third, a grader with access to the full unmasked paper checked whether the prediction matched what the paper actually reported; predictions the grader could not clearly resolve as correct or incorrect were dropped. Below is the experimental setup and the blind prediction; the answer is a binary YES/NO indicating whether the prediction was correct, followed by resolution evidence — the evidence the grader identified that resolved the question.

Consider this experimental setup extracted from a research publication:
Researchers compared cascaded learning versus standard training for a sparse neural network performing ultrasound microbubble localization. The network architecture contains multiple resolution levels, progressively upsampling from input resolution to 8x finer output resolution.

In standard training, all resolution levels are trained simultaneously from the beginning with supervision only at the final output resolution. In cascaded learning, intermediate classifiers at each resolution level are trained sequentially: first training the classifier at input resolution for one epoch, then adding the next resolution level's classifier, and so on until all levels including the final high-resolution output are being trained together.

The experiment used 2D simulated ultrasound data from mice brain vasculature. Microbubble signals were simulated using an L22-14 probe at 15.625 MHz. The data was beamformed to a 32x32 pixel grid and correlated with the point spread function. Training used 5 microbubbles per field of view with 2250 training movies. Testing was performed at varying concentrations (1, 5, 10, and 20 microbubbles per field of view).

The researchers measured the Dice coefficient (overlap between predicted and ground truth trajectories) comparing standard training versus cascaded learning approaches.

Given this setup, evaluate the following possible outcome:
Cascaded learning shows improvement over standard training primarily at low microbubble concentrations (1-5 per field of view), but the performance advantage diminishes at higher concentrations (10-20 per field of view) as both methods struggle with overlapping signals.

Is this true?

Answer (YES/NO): NO